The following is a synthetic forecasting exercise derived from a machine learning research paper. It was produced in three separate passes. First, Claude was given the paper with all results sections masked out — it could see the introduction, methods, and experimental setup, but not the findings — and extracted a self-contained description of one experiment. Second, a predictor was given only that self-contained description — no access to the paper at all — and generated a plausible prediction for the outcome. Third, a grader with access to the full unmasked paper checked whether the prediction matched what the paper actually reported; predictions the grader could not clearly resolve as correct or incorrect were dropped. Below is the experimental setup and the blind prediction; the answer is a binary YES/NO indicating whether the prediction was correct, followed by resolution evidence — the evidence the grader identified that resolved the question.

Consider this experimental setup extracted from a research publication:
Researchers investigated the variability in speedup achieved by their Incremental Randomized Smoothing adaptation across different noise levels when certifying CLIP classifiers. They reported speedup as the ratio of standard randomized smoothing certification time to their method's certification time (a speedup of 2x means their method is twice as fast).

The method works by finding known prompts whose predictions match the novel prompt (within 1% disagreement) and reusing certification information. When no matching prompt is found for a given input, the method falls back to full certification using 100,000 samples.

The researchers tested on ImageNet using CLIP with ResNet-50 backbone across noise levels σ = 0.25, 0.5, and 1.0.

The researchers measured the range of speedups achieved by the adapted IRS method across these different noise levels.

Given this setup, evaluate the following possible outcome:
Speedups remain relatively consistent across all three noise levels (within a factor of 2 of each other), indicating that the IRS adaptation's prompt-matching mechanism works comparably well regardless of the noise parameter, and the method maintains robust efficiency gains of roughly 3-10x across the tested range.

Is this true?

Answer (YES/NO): NO